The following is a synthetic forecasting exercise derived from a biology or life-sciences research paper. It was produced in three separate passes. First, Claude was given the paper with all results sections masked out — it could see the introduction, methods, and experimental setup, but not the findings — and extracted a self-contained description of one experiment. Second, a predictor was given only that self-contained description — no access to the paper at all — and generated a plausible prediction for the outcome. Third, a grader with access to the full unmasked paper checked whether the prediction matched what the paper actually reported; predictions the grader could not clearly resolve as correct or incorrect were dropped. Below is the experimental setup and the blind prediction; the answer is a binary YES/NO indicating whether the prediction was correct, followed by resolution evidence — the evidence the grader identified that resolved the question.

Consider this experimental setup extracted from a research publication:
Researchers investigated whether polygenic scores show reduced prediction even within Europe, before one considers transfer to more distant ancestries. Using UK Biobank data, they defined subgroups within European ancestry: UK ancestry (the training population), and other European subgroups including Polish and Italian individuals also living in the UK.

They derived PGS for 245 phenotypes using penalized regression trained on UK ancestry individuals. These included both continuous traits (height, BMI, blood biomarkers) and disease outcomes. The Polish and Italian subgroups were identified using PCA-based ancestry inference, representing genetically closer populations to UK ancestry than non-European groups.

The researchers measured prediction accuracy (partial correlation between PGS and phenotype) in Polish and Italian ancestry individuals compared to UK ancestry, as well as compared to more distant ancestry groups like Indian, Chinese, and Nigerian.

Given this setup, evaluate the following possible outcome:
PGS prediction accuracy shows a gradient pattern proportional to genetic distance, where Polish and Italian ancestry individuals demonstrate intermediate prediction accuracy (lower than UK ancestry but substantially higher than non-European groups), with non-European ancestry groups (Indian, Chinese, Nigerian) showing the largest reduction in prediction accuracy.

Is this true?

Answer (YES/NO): YES